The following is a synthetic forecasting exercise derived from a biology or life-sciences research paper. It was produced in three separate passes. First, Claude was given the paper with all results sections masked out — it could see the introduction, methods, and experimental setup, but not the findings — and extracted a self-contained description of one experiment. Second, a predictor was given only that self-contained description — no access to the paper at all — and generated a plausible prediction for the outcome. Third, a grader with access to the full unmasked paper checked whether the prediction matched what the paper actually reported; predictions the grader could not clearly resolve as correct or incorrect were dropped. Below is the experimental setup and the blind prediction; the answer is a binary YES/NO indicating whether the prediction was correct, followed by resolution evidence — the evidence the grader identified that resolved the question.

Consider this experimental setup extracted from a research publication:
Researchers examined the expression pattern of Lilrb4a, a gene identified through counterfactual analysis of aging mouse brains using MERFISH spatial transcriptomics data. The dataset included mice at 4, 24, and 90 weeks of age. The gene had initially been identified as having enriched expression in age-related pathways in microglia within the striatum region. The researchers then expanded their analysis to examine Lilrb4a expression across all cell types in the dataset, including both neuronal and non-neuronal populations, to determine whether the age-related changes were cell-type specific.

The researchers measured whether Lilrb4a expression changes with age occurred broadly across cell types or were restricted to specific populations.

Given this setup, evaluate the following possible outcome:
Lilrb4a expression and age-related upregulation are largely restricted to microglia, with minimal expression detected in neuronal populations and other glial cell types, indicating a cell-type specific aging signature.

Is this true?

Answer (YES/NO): NO